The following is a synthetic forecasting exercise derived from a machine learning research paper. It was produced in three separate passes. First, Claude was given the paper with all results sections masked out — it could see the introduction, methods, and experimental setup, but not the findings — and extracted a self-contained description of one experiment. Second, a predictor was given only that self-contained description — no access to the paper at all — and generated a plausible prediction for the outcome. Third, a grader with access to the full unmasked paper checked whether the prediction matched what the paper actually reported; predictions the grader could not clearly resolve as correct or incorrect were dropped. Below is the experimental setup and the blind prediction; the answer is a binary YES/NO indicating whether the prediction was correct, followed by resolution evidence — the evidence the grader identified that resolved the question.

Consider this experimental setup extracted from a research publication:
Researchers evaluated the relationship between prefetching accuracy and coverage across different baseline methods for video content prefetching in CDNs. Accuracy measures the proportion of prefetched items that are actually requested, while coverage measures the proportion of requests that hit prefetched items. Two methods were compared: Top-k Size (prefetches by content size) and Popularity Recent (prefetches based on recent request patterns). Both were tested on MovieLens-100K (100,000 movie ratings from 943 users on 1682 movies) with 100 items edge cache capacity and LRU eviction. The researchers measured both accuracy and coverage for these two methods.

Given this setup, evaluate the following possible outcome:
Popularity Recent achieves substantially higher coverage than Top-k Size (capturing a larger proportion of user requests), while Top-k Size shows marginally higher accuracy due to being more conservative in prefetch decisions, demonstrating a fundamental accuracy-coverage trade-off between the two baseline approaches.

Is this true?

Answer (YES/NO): NO